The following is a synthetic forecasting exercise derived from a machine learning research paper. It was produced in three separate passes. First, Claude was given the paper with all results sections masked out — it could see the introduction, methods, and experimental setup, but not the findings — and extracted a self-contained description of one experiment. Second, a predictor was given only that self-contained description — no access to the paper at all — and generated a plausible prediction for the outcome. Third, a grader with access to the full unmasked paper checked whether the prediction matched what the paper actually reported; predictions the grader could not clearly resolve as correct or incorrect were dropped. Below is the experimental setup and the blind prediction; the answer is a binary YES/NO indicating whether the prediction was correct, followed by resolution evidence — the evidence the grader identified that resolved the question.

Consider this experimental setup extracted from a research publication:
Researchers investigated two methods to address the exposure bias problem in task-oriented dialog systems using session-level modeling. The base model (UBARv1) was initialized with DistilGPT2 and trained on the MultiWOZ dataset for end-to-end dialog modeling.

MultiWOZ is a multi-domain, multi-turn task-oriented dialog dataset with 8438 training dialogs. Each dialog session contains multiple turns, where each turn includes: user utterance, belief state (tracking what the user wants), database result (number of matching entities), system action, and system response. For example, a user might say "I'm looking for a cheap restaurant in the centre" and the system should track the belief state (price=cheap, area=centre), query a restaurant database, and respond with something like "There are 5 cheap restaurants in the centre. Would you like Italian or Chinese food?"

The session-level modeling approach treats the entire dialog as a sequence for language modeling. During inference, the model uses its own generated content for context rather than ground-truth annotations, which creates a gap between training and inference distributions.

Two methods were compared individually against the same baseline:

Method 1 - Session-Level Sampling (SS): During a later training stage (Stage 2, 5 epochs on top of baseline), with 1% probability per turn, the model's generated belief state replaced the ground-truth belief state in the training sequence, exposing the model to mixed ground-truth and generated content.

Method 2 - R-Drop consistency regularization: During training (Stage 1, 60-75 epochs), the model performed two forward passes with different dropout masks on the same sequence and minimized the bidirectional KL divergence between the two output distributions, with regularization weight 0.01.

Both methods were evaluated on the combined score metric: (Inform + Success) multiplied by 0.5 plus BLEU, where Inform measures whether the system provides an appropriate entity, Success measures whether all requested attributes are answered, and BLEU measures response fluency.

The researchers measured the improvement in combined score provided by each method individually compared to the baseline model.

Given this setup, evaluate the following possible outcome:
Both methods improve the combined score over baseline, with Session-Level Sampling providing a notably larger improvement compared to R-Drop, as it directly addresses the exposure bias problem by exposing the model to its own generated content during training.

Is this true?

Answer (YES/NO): NO